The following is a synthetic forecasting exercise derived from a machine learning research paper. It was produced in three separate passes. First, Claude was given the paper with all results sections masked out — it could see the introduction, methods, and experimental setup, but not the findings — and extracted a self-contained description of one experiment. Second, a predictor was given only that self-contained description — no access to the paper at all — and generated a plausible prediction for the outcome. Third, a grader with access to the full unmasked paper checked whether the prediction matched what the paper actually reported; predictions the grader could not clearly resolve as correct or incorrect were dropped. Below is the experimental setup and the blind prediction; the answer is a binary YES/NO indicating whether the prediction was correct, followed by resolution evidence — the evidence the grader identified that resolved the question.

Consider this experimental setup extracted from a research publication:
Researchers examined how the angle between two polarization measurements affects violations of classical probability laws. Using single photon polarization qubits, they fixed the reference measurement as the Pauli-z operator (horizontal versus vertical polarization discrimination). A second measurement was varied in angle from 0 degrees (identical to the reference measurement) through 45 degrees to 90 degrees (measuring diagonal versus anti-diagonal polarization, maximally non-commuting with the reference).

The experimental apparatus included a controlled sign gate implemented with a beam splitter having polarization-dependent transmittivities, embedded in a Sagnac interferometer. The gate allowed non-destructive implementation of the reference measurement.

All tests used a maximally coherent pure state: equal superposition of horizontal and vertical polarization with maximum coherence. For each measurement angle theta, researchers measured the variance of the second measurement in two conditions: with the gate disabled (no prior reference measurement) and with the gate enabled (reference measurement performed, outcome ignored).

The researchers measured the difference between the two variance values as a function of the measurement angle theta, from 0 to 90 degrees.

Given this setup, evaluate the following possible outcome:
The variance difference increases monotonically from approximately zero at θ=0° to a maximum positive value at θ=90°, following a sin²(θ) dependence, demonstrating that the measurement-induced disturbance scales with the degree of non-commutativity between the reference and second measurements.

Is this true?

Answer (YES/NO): YES